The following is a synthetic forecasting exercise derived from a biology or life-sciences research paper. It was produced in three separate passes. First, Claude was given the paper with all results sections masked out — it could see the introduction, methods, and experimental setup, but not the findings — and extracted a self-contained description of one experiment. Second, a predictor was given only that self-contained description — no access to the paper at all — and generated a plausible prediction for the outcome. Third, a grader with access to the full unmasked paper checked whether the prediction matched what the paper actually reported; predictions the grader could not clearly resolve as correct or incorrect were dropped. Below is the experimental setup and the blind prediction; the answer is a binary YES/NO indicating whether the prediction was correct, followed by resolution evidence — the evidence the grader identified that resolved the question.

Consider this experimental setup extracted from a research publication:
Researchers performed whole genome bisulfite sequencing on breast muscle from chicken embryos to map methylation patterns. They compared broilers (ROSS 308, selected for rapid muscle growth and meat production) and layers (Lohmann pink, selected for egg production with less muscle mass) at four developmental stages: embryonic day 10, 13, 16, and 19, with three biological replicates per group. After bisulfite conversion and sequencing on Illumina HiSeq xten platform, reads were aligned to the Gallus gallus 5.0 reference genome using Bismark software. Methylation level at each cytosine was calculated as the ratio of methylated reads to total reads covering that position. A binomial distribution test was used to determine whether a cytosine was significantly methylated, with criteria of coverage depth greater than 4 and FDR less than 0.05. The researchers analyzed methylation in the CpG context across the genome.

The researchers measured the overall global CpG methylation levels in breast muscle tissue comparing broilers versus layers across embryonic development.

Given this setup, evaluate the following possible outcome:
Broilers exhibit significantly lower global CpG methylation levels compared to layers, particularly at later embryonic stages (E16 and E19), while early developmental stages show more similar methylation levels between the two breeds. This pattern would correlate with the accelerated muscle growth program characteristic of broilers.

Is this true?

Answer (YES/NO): NO